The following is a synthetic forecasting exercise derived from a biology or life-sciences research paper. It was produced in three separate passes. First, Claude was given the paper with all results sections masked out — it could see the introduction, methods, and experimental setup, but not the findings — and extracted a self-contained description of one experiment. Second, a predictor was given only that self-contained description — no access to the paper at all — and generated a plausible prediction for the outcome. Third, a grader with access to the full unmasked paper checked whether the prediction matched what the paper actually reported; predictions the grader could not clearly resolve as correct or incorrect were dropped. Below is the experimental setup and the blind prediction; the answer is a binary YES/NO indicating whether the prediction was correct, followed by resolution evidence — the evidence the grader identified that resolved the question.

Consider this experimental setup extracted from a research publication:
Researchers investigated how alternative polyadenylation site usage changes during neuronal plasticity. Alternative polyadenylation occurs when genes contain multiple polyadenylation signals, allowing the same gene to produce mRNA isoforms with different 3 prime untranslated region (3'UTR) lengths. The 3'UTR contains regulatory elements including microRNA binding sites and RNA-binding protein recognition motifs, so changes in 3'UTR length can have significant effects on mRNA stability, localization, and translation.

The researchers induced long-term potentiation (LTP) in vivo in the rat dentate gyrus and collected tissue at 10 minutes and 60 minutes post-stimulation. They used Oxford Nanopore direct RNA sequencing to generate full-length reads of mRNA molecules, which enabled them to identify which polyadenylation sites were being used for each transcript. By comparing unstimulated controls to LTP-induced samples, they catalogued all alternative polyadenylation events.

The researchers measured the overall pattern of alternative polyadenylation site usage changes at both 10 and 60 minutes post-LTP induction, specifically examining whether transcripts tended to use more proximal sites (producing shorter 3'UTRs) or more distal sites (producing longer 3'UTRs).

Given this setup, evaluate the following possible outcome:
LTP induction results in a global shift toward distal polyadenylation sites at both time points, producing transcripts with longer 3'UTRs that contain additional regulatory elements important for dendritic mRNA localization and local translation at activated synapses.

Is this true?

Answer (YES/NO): NO